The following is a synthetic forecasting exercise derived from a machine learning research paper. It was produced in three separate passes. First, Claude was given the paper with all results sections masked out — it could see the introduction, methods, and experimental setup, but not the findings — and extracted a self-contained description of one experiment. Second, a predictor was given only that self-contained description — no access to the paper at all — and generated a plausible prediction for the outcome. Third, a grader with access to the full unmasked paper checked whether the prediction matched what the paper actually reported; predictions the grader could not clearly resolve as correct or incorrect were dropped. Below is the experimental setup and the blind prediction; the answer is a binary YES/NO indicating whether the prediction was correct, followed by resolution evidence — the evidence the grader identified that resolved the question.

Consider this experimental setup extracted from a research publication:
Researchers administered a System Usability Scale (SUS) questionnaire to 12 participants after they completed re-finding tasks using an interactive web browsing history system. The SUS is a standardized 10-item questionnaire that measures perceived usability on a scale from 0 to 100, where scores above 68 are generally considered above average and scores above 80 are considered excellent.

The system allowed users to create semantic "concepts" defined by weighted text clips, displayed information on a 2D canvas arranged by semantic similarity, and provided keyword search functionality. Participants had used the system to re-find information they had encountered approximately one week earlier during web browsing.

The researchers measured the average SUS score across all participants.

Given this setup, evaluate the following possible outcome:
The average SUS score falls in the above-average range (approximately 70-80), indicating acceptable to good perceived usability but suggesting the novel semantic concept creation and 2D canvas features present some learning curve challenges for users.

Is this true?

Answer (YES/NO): NO